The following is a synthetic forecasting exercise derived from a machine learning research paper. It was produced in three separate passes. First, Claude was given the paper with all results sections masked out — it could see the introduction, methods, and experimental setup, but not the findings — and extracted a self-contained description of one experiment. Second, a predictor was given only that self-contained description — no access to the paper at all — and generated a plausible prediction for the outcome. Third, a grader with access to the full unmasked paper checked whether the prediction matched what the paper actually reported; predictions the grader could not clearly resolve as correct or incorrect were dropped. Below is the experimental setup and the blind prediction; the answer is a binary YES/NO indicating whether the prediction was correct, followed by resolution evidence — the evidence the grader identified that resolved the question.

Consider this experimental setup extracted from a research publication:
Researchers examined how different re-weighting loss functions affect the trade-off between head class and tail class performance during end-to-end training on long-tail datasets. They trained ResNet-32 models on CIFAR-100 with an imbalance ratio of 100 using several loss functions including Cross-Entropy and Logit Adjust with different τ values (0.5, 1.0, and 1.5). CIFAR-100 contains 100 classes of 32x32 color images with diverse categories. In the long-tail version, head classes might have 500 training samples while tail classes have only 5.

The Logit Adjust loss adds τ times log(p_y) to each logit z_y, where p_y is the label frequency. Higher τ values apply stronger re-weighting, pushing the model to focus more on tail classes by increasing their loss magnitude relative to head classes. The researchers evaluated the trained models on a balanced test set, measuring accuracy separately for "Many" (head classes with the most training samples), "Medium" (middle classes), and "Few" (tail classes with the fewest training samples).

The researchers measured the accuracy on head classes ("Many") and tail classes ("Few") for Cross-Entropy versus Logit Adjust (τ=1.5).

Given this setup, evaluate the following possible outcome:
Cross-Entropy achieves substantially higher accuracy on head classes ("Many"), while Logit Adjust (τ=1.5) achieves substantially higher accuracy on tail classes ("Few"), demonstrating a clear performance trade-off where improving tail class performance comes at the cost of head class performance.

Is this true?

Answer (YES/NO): YES